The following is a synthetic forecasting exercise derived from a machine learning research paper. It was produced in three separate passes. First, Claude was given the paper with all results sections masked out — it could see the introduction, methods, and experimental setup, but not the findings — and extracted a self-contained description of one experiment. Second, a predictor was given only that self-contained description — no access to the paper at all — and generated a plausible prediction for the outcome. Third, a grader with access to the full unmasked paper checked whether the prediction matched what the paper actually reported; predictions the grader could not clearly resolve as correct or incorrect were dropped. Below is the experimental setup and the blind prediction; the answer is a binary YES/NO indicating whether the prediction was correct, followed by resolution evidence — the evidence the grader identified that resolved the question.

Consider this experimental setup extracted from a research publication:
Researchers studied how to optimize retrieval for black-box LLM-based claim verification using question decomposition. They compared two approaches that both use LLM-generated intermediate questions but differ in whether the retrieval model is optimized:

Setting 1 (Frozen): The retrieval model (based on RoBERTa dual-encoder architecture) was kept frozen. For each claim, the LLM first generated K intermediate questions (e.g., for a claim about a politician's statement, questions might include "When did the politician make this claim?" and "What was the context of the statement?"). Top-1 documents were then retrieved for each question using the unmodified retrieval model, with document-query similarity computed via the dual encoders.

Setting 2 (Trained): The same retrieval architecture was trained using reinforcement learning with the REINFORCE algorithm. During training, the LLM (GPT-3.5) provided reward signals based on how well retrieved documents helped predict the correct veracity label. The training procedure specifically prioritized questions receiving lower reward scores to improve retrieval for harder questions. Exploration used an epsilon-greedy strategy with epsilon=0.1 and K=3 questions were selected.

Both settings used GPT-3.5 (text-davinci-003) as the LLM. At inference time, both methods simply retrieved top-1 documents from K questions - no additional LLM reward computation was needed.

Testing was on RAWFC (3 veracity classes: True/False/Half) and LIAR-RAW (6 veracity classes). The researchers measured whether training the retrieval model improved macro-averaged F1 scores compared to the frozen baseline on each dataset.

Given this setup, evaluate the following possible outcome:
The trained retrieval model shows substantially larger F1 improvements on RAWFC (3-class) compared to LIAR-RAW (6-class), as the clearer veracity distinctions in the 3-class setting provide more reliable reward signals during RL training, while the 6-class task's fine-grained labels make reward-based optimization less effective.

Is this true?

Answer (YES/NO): NO